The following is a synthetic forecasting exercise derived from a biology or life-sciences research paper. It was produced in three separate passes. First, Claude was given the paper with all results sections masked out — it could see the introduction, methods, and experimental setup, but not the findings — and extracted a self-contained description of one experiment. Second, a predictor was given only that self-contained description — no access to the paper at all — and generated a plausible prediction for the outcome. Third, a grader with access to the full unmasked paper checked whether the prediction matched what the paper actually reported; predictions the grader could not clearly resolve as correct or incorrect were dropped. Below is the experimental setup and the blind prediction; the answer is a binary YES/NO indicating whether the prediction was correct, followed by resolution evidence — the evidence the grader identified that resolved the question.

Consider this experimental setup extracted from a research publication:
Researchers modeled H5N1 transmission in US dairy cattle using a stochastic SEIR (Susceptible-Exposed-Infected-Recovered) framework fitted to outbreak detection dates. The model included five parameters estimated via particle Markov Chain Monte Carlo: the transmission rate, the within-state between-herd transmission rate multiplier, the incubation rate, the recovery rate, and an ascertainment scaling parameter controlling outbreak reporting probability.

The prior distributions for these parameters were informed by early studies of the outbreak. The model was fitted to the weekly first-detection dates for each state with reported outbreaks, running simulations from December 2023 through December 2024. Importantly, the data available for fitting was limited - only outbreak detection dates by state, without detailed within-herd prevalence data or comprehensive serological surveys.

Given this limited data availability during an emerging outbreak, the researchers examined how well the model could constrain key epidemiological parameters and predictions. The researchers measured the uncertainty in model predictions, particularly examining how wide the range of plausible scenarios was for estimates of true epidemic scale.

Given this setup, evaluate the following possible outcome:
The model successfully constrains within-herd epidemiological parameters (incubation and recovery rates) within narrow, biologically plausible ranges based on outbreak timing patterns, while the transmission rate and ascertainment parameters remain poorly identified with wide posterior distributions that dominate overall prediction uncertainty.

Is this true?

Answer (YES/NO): NO